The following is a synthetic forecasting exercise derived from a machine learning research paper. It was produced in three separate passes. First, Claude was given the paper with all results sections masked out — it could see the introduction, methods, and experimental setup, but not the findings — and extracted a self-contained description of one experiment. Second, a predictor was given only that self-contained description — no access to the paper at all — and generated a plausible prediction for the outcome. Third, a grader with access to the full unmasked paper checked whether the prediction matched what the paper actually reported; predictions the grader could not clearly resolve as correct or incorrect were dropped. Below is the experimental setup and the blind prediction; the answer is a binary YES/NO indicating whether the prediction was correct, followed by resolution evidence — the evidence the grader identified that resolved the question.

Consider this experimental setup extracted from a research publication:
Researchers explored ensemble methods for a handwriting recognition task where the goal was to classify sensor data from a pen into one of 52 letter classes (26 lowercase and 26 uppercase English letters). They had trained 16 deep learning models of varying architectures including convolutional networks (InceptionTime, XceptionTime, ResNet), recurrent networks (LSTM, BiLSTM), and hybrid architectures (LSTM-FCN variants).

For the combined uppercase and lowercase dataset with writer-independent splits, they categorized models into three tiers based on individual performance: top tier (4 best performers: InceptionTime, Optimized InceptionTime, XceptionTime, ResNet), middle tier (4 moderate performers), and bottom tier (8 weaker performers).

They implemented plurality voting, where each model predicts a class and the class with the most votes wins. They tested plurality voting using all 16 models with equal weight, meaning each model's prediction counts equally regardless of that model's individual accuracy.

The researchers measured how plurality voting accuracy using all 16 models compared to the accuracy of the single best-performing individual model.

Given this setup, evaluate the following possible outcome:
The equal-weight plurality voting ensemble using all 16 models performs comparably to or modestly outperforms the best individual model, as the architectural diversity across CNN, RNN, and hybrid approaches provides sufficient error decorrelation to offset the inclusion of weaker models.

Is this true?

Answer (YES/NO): NO